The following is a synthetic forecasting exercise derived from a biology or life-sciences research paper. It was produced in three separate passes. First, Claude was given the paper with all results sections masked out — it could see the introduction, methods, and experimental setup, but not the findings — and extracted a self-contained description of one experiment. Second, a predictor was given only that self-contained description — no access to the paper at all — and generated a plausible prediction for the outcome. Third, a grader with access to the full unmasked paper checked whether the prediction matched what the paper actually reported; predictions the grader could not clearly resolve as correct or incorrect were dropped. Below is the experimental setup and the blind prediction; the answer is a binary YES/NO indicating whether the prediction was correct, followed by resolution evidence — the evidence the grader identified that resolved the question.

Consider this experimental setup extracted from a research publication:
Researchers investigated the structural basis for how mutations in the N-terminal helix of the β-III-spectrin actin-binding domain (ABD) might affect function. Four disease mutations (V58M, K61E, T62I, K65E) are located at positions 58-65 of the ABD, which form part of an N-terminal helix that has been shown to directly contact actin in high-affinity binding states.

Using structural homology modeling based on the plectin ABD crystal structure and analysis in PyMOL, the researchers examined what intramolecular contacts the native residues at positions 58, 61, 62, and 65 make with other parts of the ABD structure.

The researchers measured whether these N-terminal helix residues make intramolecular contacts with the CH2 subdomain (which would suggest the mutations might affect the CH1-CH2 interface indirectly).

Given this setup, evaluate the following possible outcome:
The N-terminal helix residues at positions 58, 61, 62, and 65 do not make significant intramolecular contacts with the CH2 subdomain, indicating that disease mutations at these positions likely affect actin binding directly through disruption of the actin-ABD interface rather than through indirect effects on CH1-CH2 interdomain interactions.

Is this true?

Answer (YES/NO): NO